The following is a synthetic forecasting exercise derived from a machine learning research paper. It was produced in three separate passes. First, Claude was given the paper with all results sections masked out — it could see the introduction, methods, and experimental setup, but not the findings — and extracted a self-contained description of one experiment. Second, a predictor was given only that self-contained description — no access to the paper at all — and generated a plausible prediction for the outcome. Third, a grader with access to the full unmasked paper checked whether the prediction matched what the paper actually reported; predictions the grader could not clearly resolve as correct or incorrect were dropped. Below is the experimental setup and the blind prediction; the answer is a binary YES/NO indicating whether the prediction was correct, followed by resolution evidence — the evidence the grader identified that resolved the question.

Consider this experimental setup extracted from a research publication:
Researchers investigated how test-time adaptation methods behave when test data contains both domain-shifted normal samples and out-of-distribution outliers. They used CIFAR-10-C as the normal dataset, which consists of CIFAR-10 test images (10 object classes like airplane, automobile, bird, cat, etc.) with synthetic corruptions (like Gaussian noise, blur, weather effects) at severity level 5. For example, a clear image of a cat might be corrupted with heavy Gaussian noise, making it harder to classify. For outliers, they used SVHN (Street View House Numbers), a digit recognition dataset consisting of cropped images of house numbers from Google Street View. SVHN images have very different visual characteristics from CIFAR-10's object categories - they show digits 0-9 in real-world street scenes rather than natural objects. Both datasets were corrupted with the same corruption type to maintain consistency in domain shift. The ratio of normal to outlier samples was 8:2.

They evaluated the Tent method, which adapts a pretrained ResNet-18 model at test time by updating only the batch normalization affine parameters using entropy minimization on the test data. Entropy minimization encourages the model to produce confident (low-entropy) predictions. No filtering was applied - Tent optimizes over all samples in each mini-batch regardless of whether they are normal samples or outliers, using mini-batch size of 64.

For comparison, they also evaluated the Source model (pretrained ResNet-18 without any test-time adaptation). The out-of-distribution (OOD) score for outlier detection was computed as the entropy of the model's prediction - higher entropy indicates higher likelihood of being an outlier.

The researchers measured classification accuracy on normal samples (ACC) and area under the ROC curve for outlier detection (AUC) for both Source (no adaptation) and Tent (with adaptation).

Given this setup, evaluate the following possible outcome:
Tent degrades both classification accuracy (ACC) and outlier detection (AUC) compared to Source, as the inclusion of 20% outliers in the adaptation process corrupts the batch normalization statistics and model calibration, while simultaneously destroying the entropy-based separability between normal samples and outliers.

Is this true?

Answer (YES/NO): NO